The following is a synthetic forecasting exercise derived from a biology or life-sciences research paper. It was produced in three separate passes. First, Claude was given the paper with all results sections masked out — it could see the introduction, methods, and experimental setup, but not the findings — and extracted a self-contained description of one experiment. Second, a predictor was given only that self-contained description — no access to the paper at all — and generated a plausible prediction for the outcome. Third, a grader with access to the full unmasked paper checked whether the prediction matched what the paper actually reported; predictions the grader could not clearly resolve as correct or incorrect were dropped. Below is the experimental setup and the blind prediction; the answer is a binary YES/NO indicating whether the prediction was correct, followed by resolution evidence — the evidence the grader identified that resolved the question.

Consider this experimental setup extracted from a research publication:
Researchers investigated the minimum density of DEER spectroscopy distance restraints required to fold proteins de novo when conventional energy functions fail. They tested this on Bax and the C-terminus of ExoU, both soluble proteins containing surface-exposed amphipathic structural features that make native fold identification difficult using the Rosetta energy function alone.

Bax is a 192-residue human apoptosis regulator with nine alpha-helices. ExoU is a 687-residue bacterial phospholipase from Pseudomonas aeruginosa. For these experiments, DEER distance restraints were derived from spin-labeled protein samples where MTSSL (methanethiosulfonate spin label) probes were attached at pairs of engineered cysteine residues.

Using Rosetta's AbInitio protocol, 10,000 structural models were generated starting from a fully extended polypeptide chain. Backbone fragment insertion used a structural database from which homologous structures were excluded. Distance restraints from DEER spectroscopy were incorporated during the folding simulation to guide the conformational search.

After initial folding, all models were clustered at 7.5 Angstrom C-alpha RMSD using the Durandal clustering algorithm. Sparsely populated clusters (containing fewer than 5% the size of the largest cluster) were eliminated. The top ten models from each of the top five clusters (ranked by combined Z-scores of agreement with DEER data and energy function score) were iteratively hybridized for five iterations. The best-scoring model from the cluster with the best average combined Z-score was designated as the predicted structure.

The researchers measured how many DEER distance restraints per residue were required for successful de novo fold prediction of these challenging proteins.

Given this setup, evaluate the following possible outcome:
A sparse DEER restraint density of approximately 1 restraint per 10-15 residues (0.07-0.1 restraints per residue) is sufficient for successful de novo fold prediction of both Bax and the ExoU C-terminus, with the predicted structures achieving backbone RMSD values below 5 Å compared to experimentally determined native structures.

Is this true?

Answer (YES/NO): NO